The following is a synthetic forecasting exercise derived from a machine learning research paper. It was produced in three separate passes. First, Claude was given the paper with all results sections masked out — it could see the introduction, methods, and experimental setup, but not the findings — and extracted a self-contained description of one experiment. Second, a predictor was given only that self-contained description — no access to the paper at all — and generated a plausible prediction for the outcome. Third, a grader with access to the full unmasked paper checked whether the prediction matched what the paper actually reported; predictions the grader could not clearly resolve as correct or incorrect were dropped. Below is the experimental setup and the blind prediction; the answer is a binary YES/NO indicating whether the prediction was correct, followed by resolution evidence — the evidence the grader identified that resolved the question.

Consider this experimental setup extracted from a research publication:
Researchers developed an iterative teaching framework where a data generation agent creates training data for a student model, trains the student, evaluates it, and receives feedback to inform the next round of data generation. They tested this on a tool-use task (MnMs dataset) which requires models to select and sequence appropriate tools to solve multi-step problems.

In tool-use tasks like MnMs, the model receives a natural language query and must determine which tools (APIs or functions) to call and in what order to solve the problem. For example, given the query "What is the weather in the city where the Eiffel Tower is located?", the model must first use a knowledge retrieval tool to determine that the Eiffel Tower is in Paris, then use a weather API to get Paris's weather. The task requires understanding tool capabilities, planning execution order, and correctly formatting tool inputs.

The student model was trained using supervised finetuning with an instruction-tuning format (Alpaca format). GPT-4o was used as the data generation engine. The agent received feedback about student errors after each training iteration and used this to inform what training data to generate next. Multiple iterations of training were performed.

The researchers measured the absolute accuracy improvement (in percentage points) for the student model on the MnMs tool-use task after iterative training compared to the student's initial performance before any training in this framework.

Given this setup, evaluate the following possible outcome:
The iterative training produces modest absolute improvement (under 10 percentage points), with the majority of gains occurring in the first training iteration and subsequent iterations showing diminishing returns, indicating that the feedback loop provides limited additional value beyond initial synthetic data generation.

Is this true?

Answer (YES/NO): NO